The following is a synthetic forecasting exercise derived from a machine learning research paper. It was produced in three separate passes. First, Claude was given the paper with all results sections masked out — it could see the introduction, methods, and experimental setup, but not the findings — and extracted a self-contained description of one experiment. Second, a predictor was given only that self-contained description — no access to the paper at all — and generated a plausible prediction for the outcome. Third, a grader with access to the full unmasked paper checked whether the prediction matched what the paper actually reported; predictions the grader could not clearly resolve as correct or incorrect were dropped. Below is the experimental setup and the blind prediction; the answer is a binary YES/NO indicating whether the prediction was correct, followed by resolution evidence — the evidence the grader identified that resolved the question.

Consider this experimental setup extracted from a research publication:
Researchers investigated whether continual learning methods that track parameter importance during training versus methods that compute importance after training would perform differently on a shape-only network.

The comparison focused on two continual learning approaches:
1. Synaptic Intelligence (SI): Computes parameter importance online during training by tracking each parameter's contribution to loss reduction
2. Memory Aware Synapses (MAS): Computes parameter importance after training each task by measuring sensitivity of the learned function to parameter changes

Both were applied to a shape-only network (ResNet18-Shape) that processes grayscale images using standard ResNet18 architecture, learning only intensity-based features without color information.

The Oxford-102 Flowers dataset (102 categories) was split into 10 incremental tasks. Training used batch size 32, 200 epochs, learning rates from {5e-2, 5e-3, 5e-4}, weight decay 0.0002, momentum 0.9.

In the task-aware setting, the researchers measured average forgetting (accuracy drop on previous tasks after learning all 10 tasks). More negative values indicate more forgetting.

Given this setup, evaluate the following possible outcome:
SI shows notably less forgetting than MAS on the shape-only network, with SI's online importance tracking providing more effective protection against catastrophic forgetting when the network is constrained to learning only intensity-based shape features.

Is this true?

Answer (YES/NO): NO